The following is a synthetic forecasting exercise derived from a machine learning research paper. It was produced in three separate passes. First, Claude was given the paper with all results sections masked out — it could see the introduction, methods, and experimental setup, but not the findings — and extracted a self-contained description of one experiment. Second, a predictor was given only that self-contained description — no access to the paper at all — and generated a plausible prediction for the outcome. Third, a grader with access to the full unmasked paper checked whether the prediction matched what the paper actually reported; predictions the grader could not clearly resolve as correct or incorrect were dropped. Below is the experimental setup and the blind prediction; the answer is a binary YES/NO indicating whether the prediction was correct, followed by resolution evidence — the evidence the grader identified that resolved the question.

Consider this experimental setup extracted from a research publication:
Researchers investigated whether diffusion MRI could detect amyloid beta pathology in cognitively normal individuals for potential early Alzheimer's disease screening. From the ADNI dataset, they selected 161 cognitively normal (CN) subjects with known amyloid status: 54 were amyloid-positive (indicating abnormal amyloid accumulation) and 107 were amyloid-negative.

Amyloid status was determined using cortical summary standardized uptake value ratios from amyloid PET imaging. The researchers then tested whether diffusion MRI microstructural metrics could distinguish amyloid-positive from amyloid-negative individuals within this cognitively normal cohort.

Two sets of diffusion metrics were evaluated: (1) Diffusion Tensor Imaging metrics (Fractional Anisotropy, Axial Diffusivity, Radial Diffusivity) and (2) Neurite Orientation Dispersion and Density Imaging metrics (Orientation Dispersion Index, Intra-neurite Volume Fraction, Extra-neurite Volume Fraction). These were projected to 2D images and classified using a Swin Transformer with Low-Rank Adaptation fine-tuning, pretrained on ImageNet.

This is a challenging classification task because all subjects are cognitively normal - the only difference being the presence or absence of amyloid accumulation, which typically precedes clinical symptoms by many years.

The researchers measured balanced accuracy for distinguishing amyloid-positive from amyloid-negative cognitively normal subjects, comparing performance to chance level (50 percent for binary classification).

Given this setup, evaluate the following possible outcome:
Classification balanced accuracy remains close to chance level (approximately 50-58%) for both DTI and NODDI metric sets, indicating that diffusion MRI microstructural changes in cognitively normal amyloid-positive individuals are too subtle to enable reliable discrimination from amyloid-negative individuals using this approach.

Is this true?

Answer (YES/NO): NO